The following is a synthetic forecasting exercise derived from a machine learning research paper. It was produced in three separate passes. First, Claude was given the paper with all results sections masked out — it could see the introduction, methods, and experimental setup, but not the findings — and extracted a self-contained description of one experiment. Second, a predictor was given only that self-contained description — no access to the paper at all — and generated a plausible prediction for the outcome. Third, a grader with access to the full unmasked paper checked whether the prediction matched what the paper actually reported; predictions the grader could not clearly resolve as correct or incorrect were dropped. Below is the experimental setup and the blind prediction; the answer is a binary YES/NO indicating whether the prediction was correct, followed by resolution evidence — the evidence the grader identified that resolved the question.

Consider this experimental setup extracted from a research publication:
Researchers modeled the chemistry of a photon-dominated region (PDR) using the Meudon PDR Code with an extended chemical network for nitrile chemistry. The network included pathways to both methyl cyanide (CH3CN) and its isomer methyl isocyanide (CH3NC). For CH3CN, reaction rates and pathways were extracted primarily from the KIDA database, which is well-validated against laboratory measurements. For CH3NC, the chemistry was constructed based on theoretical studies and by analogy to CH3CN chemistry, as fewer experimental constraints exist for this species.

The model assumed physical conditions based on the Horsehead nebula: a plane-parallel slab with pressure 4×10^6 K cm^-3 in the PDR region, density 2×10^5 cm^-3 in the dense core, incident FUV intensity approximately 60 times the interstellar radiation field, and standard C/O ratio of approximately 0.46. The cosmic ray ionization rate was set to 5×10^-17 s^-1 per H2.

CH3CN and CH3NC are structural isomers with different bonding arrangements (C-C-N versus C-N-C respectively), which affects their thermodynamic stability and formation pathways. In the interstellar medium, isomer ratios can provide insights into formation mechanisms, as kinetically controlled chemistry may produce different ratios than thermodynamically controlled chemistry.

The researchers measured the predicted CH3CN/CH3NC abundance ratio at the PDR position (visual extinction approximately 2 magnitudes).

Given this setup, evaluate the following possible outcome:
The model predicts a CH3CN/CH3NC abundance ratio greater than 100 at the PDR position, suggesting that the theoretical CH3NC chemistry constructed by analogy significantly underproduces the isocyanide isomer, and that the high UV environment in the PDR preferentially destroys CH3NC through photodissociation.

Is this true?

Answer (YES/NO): NO